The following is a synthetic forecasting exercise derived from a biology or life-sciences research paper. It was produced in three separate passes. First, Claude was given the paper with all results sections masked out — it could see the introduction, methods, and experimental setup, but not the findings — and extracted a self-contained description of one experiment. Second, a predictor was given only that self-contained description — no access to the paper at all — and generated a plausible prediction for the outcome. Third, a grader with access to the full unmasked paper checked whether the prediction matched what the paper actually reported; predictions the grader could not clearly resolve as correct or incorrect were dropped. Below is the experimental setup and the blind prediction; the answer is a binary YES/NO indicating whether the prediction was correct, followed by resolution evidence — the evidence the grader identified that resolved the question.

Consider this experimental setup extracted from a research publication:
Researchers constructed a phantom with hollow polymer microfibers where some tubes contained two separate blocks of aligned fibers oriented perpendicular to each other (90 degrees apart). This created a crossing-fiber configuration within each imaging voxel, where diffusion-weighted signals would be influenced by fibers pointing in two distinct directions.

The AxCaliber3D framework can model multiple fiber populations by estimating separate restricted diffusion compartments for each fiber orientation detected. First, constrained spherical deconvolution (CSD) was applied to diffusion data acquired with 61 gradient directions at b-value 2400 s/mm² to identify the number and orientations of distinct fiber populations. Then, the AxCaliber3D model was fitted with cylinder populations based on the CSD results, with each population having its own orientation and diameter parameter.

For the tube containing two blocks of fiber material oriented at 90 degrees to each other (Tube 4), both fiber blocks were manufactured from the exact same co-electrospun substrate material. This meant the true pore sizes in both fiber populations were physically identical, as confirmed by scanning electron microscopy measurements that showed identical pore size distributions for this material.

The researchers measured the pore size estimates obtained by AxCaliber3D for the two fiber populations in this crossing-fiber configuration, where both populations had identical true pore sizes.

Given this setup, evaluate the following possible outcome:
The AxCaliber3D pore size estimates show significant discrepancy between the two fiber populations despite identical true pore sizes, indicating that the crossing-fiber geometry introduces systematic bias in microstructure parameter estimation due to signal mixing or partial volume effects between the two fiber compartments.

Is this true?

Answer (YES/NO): NO